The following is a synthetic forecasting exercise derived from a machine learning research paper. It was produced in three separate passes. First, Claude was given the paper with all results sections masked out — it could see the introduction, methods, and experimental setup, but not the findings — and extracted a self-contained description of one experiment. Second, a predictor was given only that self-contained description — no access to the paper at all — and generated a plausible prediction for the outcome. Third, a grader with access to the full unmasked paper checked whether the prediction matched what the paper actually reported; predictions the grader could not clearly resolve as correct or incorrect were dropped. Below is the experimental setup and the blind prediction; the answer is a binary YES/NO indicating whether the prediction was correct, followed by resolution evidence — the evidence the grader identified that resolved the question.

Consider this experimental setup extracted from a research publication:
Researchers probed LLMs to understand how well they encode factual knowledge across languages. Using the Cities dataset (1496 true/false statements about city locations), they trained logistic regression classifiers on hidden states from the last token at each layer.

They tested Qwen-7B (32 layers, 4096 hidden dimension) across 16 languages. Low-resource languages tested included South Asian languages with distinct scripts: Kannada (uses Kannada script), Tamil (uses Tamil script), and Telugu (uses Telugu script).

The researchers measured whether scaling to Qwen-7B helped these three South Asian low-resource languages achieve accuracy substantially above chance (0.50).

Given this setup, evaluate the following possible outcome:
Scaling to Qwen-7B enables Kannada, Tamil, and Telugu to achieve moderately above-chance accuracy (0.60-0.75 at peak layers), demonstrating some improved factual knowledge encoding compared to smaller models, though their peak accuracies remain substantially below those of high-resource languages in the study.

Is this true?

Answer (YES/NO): NO